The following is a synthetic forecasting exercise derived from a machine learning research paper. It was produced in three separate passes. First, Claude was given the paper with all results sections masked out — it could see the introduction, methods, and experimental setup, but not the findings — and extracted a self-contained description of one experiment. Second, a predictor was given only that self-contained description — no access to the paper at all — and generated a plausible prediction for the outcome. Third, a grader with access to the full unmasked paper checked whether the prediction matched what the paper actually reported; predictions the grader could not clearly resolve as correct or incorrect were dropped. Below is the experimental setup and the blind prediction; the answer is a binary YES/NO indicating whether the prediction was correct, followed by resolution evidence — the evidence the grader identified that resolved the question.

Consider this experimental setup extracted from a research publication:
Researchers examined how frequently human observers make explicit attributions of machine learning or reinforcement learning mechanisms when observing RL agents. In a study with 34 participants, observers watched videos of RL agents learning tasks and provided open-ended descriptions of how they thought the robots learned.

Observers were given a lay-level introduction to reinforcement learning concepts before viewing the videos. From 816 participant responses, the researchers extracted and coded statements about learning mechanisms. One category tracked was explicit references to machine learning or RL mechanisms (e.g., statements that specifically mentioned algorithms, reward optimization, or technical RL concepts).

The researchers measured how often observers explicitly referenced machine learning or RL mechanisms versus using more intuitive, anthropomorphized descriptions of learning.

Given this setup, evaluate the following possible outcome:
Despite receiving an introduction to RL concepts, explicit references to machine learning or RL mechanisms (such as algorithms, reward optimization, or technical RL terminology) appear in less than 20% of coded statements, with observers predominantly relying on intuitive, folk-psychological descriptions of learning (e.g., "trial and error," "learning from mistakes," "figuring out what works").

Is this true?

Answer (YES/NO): YES